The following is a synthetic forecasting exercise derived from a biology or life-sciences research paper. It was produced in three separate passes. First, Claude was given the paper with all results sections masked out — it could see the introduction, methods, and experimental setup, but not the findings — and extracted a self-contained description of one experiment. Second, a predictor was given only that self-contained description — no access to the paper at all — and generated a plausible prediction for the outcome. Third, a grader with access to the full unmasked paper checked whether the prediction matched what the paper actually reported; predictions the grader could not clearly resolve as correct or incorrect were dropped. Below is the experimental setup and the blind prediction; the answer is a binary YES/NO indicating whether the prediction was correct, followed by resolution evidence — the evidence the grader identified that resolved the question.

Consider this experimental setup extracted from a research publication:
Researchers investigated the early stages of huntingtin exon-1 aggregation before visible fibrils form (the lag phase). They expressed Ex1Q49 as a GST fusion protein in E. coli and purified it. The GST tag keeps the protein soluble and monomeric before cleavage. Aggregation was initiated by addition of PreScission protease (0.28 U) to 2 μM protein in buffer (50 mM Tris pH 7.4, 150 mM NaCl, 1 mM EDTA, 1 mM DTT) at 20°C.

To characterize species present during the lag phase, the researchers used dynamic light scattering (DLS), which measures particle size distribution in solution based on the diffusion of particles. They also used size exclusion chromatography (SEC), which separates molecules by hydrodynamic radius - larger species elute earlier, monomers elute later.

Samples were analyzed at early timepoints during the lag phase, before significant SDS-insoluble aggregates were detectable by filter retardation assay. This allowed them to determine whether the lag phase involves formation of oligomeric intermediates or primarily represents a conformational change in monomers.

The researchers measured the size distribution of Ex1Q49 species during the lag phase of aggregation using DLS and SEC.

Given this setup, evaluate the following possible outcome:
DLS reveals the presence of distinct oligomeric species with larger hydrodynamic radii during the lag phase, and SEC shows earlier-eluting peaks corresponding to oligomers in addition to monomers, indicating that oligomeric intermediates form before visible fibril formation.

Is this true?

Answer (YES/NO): NO